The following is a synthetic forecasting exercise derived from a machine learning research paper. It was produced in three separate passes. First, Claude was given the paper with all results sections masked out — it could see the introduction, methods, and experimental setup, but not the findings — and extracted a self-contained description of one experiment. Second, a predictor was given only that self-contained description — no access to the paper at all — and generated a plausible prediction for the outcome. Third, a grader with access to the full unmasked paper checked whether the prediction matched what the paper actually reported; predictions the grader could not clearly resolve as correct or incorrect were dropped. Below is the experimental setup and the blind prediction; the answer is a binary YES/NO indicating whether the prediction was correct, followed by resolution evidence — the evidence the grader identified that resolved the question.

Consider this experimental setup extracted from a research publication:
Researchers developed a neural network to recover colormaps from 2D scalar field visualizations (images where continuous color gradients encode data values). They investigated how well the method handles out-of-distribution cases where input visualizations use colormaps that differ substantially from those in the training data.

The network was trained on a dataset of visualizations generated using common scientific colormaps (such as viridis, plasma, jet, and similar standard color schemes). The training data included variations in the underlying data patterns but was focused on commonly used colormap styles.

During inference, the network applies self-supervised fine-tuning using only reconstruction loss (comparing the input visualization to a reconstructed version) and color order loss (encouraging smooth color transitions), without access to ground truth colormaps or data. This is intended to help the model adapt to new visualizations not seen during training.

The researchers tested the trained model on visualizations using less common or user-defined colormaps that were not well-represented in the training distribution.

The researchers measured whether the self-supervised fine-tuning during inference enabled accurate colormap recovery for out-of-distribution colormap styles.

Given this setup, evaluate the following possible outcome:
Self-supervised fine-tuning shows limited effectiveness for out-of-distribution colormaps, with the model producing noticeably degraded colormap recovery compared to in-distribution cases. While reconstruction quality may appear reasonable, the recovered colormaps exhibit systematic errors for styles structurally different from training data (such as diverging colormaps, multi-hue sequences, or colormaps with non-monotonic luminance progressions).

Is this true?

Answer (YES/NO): YES